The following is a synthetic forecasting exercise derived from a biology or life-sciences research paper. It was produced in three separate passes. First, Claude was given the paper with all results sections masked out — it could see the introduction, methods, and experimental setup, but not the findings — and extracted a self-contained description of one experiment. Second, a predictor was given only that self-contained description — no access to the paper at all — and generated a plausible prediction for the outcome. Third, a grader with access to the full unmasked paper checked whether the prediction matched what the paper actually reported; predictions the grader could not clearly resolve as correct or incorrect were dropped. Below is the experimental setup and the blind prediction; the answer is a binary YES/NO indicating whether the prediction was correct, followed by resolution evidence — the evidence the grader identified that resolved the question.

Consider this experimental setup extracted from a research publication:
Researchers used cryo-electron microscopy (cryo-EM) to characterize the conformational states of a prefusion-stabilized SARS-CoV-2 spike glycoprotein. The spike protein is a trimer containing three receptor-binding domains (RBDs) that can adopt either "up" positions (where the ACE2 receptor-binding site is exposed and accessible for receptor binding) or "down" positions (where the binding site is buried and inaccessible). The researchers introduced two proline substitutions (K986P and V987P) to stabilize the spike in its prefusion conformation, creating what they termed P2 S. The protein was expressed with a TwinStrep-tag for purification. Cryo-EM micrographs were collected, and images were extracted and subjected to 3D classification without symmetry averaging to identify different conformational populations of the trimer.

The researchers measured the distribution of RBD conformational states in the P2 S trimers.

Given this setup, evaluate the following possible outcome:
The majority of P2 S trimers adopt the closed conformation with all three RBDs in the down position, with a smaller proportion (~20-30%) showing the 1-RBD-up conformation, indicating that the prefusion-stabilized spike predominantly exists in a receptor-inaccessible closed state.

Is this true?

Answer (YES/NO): YES